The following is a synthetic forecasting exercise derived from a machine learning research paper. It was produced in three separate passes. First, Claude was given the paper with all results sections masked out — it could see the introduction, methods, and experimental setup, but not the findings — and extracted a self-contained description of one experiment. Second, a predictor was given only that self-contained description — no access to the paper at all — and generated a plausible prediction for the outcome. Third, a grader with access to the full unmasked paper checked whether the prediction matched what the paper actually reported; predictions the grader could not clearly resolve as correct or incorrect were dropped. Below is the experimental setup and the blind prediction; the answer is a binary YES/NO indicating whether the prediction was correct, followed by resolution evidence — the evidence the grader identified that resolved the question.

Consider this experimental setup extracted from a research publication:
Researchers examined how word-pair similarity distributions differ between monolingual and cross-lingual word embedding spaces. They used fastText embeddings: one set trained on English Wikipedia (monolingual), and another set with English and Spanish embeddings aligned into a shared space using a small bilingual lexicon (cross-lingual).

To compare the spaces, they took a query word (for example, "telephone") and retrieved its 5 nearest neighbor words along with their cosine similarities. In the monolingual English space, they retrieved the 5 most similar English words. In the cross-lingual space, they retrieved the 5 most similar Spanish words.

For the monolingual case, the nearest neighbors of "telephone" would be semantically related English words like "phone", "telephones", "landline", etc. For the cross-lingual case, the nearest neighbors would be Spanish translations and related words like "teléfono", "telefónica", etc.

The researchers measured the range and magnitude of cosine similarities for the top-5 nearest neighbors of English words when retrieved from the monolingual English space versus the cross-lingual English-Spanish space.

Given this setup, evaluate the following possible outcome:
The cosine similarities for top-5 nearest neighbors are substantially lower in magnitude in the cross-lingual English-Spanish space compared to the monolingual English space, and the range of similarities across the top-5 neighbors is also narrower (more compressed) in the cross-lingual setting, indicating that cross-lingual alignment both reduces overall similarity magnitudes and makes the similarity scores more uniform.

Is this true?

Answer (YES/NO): YES